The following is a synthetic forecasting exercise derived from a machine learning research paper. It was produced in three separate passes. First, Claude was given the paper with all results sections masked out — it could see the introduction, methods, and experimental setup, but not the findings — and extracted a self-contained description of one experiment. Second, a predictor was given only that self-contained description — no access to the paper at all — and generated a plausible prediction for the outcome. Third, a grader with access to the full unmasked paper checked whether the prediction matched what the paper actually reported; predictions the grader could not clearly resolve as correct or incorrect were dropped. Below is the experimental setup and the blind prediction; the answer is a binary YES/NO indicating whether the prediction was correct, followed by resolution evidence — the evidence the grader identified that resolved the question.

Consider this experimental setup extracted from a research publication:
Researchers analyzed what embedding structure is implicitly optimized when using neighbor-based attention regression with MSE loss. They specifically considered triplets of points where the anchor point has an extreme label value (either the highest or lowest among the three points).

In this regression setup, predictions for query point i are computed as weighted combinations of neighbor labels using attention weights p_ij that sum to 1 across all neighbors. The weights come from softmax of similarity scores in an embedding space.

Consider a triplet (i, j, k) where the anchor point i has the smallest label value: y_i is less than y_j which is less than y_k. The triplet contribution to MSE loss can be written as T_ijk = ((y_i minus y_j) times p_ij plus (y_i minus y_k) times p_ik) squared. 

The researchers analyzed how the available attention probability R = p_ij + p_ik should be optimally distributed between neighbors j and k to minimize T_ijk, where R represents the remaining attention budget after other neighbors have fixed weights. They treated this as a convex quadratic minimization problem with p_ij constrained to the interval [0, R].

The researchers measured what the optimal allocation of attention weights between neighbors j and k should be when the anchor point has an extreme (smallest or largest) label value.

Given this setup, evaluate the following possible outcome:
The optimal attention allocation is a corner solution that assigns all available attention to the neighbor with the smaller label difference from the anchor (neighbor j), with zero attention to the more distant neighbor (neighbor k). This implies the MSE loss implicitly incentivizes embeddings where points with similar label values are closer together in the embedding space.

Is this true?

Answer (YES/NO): YES